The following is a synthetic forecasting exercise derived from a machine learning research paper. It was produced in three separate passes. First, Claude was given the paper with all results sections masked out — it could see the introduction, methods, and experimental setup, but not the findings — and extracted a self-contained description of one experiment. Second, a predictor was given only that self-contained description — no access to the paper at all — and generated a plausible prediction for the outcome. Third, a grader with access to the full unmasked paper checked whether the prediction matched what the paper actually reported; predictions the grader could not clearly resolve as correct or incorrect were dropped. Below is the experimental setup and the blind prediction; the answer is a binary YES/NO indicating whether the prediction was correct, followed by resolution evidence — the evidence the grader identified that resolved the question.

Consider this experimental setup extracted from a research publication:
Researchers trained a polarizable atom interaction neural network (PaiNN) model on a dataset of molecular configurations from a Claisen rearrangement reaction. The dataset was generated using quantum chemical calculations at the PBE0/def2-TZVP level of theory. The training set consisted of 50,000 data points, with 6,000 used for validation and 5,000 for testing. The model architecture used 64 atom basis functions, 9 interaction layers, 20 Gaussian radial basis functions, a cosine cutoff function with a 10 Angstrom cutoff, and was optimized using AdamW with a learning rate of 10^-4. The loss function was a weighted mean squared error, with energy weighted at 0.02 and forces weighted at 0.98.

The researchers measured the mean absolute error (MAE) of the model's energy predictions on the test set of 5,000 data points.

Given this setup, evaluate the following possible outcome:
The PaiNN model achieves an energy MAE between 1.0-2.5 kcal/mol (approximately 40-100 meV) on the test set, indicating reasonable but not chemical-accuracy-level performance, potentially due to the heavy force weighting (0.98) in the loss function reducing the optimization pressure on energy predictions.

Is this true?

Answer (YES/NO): NO